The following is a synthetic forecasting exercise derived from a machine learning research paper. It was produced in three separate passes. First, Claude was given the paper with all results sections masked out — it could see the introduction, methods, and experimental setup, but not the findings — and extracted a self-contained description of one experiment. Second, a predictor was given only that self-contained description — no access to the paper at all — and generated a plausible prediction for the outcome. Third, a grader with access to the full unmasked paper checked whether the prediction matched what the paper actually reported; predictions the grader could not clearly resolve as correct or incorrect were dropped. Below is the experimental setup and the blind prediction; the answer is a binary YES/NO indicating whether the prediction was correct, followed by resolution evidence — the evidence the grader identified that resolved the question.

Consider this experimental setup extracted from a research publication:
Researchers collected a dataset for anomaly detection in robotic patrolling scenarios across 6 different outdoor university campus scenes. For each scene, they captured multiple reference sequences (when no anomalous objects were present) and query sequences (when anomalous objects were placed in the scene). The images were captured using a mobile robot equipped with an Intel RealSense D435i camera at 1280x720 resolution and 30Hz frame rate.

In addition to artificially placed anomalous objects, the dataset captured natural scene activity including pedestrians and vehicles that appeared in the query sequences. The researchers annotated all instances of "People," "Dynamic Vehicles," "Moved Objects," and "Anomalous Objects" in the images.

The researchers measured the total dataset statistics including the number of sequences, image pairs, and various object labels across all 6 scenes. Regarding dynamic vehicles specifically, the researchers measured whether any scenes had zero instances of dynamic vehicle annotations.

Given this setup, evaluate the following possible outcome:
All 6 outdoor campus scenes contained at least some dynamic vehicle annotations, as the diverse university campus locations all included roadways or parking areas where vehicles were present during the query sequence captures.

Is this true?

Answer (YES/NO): NO